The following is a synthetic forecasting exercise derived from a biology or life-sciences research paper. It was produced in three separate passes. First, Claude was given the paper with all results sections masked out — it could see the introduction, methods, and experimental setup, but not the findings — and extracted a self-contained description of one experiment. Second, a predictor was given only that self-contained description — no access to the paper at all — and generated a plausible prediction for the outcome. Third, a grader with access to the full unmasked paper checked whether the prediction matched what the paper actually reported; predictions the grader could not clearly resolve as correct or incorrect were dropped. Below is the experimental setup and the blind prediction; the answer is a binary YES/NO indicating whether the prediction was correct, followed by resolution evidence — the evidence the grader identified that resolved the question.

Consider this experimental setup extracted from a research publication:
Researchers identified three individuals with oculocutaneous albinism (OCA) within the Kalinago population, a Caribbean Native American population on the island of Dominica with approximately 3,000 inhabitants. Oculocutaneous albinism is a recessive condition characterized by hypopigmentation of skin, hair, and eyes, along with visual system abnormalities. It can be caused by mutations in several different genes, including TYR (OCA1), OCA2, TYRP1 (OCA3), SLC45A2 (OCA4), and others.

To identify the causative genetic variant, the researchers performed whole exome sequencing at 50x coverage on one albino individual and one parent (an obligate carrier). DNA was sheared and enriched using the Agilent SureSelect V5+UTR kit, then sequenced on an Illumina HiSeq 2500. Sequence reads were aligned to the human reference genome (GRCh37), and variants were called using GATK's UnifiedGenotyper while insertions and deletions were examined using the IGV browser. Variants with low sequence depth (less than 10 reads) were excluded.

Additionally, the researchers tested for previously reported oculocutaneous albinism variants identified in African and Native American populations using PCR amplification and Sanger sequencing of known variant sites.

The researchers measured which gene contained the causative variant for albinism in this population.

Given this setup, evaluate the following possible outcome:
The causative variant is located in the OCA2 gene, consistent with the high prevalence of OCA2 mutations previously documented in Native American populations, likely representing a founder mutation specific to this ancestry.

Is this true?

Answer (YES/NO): NO